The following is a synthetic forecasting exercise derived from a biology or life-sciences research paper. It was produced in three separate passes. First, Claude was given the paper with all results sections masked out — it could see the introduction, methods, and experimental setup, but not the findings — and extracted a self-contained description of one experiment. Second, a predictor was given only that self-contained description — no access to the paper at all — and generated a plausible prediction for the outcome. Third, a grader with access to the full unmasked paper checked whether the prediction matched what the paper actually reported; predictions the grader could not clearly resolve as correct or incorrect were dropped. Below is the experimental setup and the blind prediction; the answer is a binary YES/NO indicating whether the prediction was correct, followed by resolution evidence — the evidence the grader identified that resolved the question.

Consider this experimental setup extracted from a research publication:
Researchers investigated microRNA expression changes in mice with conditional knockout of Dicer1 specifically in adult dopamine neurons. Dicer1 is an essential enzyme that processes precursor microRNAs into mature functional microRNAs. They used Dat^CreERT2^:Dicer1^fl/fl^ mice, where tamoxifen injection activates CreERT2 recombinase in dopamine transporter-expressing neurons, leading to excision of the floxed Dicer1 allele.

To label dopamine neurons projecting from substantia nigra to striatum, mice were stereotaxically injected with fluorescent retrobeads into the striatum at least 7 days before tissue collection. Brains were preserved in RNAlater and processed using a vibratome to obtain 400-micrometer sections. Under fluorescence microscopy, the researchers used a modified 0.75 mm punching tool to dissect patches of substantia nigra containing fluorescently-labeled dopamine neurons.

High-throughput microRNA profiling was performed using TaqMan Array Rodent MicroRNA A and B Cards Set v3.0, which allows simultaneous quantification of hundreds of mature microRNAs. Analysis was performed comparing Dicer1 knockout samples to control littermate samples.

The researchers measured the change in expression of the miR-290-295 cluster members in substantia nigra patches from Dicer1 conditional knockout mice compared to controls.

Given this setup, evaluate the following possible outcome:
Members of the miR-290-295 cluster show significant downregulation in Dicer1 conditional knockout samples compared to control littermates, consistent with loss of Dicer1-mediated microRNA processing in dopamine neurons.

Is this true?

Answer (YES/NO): YES